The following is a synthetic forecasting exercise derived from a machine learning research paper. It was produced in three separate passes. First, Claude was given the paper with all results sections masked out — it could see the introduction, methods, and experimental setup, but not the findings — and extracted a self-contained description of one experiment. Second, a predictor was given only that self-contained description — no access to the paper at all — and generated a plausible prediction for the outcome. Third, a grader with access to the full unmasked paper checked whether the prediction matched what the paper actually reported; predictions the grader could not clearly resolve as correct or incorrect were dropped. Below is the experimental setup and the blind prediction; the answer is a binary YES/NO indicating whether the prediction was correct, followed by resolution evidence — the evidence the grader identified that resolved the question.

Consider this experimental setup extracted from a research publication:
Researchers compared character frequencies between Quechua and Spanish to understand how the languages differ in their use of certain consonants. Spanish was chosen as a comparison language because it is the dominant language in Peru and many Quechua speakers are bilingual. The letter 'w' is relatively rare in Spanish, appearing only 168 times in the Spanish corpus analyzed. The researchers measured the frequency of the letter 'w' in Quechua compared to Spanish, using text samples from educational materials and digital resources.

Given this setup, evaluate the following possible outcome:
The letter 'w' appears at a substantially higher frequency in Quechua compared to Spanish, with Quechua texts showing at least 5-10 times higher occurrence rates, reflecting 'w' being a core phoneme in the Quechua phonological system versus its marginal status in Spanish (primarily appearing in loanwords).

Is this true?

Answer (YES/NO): YES